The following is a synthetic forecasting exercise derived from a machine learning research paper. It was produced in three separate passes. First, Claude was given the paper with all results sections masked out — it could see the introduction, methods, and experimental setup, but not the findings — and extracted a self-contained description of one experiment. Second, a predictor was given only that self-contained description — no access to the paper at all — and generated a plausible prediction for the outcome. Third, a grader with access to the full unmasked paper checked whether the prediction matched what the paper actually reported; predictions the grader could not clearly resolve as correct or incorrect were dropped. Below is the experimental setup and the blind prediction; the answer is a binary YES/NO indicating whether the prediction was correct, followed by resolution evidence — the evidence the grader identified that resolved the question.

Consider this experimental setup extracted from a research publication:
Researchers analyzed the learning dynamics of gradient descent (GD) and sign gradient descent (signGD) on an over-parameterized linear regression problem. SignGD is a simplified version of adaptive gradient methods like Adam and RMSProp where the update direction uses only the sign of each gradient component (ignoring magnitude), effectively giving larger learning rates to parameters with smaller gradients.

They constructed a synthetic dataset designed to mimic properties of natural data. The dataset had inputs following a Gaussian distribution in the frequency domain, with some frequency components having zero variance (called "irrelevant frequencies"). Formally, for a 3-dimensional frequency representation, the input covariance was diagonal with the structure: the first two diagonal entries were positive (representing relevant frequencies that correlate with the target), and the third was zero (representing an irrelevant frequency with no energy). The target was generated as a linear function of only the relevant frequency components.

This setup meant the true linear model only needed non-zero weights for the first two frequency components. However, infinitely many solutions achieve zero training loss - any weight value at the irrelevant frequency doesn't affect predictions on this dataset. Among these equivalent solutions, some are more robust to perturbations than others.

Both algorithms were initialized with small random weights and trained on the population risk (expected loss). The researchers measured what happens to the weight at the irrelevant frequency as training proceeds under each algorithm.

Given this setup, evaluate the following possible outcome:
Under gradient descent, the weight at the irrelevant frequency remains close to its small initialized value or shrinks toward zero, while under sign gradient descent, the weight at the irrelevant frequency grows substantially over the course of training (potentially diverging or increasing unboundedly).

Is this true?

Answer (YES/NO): NO